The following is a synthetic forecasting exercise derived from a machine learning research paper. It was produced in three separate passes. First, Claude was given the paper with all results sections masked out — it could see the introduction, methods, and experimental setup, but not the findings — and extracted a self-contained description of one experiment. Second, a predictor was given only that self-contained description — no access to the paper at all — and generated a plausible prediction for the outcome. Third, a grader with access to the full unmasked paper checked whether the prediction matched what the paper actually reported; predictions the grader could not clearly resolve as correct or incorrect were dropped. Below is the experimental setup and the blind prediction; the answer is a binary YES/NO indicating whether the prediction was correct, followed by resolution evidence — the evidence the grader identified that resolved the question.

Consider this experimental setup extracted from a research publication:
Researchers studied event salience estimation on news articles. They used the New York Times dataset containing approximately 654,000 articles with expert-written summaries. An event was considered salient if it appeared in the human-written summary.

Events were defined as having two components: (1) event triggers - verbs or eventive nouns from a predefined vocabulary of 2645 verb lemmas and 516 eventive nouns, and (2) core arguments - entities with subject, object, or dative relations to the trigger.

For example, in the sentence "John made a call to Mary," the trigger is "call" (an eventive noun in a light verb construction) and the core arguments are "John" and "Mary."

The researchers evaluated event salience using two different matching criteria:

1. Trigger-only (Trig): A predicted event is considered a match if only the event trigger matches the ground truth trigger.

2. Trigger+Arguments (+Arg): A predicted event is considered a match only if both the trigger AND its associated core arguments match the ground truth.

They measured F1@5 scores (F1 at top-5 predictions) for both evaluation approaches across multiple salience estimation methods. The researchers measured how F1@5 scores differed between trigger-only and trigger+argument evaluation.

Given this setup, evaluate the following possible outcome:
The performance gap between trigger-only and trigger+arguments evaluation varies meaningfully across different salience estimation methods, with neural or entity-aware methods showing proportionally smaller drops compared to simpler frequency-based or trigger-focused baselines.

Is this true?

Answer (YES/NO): NO